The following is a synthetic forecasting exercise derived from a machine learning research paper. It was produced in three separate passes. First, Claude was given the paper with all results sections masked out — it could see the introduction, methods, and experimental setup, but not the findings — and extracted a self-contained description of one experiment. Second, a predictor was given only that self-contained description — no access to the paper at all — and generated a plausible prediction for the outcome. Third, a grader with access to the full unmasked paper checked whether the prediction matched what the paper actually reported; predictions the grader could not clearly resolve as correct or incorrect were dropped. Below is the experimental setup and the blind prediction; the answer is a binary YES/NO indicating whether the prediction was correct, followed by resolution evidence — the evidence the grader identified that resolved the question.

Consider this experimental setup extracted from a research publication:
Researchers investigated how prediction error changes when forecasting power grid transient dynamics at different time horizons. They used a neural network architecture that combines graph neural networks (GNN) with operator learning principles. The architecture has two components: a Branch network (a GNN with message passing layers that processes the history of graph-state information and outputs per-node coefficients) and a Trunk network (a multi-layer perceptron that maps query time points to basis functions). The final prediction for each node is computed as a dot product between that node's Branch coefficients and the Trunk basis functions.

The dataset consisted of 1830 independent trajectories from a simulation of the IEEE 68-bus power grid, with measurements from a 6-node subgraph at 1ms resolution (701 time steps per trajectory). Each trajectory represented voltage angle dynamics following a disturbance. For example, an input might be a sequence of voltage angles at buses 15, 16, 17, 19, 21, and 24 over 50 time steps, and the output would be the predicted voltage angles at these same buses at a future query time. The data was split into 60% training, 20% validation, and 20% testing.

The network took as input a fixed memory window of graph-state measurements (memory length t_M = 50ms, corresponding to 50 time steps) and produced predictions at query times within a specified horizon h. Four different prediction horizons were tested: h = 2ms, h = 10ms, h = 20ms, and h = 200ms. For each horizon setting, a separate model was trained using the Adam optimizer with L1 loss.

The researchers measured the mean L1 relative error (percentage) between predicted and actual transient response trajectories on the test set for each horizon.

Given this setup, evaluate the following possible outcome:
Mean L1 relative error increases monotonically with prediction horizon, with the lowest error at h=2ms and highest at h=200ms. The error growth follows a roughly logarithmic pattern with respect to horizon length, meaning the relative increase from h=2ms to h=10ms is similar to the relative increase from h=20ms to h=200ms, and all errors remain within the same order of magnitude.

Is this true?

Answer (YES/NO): NO